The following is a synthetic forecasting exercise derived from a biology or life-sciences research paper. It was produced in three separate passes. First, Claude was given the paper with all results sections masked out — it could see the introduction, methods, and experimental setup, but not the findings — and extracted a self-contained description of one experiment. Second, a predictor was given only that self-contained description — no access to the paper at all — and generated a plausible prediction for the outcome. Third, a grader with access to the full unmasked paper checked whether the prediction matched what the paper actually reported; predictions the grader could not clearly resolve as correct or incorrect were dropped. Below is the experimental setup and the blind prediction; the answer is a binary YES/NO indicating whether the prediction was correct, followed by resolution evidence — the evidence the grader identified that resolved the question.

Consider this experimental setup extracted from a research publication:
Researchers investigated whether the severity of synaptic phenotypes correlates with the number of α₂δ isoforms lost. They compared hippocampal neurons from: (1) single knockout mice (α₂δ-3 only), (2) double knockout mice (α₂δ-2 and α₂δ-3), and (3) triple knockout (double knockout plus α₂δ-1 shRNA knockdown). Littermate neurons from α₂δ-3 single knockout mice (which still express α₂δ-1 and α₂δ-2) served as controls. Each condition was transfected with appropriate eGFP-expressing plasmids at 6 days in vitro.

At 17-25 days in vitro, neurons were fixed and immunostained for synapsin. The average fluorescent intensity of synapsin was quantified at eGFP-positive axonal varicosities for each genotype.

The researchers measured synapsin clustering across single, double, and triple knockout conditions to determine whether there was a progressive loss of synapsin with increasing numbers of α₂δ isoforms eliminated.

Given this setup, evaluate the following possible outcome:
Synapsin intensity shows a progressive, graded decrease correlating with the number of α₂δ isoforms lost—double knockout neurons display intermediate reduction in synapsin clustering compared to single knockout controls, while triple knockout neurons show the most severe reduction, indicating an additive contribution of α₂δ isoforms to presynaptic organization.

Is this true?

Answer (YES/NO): NO